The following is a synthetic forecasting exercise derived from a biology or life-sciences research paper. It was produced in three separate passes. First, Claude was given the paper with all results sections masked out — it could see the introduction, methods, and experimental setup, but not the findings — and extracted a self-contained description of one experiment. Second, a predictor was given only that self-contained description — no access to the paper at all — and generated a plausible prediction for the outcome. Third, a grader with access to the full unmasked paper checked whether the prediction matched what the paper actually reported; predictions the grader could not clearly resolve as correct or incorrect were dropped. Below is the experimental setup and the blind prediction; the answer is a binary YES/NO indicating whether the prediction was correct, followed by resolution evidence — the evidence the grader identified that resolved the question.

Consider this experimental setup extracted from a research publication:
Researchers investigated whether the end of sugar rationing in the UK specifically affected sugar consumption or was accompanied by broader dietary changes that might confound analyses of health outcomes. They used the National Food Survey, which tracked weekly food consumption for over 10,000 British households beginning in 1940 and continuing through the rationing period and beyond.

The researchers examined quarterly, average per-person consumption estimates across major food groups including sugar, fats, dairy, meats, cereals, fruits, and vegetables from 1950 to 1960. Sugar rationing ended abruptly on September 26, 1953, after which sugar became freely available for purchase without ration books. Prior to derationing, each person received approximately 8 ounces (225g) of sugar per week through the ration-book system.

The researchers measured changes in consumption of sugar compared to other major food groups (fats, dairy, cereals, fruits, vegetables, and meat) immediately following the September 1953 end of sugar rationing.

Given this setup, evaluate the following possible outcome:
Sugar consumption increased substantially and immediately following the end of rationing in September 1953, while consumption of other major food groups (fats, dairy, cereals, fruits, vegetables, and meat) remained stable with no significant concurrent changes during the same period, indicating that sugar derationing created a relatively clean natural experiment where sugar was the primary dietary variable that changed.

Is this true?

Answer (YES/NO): YES